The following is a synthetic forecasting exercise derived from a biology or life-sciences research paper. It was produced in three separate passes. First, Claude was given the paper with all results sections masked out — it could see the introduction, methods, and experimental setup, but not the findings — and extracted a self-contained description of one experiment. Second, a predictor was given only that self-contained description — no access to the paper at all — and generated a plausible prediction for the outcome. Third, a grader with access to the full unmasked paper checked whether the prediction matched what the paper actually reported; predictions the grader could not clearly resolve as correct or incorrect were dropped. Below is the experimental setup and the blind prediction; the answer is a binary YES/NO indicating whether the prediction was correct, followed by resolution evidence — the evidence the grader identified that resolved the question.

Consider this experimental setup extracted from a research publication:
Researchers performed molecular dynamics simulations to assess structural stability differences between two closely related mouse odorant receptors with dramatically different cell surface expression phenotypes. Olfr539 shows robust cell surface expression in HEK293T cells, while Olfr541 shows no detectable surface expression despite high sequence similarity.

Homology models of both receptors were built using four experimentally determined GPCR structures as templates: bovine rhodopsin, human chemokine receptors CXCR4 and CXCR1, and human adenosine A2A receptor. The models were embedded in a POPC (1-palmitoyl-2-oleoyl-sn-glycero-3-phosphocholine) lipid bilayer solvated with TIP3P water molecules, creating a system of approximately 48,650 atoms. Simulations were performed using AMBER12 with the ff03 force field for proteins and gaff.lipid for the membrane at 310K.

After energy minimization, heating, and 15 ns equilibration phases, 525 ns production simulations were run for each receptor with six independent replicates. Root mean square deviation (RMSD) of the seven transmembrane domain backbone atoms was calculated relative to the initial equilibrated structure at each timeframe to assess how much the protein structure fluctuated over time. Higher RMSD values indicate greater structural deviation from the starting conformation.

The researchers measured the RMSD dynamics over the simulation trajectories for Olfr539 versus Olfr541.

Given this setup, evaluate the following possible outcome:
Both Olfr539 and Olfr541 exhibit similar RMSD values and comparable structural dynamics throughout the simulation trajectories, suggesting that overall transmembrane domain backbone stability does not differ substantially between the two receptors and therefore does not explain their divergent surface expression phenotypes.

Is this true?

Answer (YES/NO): NO